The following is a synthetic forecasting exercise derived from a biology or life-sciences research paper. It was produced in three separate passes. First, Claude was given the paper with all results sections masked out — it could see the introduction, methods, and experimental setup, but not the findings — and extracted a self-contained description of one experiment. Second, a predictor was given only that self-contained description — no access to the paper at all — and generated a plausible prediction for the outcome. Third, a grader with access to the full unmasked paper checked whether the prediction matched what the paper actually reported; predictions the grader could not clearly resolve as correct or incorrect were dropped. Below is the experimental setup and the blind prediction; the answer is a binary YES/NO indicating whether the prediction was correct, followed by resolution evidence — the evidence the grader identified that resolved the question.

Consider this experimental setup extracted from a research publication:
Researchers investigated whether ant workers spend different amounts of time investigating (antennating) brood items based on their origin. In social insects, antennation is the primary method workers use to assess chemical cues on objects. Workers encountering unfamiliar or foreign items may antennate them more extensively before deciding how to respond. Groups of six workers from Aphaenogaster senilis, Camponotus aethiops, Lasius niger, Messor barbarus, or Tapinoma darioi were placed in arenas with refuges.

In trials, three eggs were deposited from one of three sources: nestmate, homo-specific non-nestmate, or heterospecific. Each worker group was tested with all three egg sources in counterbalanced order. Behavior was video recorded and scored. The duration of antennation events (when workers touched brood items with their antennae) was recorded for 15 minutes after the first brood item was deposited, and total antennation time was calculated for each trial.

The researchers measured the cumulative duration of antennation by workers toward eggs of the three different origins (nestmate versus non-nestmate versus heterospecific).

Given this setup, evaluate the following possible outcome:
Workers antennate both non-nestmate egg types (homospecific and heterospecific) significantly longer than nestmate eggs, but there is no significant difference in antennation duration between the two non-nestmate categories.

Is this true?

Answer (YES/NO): NO